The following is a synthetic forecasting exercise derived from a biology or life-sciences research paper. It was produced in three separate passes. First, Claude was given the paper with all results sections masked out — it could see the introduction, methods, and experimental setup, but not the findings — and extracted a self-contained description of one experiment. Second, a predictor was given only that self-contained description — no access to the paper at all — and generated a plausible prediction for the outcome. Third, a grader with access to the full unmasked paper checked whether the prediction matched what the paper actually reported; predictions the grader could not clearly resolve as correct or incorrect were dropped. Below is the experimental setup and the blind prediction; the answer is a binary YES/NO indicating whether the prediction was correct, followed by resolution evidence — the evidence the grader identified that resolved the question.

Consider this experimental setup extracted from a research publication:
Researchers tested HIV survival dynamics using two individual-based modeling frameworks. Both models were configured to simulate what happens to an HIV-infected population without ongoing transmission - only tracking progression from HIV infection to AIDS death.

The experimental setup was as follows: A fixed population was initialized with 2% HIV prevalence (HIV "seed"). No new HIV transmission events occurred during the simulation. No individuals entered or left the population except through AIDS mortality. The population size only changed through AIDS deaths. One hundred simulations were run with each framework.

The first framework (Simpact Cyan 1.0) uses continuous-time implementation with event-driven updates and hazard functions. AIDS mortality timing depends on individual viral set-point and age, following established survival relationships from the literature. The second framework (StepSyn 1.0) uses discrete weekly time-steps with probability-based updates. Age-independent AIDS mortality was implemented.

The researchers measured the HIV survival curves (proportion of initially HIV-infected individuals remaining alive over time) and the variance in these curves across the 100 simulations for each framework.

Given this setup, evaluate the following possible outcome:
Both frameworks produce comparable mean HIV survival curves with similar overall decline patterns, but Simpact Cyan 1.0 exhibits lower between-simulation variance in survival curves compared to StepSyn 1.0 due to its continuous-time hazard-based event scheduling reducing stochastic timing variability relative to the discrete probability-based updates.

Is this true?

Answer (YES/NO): NO